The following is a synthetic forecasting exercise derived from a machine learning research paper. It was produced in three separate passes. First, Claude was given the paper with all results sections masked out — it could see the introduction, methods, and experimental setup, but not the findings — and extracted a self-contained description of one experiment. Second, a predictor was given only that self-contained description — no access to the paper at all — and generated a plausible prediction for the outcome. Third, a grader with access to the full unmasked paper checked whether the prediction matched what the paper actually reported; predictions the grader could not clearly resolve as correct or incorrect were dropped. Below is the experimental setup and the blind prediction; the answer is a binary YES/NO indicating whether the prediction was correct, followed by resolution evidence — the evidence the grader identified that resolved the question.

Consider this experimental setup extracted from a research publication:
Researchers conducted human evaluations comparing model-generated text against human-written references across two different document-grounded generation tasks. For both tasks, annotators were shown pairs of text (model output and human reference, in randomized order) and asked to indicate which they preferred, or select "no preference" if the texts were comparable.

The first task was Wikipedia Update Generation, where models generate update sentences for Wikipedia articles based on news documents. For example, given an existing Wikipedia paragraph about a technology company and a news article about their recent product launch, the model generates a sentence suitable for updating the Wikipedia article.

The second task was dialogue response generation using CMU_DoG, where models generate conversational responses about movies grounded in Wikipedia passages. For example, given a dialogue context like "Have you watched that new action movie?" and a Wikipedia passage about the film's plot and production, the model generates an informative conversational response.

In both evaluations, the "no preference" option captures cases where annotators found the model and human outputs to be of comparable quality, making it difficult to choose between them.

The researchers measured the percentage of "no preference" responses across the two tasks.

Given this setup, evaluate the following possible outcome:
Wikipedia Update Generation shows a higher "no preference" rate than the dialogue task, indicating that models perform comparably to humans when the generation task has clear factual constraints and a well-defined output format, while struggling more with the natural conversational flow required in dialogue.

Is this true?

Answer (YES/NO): NO